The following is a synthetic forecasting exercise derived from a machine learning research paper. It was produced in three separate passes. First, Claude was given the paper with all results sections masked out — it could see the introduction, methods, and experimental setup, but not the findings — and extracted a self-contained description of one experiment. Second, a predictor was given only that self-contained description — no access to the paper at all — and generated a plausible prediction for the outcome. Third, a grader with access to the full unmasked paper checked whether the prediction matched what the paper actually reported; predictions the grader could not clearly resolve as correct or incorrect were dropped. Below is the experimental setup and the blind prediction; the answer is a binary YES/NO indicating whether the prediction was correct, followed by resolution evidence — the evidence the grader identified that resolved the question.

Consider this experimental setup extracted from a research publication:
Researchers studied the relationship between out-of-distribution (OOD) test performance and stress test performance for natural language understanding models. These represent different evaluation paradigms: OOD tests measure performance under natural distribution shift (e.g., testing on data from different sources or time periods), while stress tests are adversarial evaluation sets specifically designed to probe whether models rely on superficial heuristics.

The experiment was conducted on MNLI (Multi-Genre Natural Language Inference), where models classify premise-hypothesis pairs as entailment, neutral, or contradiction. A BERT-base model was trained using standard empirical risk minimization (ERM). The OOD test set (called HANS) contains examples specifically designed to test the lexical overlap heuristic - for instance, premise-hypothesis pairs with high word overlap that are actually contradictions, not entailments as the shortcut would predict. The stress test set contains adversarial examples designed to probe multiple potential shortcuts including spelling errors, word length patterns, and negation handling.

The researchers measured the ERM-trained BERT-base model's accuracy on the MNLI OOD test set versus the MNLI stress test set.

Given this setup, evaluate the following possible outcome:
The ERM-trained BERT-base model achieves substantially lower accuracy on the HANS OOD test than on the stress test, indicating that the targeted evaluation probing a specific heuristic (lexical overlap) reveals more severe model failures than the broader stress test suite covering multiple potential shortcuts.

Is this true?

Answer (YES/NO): NO